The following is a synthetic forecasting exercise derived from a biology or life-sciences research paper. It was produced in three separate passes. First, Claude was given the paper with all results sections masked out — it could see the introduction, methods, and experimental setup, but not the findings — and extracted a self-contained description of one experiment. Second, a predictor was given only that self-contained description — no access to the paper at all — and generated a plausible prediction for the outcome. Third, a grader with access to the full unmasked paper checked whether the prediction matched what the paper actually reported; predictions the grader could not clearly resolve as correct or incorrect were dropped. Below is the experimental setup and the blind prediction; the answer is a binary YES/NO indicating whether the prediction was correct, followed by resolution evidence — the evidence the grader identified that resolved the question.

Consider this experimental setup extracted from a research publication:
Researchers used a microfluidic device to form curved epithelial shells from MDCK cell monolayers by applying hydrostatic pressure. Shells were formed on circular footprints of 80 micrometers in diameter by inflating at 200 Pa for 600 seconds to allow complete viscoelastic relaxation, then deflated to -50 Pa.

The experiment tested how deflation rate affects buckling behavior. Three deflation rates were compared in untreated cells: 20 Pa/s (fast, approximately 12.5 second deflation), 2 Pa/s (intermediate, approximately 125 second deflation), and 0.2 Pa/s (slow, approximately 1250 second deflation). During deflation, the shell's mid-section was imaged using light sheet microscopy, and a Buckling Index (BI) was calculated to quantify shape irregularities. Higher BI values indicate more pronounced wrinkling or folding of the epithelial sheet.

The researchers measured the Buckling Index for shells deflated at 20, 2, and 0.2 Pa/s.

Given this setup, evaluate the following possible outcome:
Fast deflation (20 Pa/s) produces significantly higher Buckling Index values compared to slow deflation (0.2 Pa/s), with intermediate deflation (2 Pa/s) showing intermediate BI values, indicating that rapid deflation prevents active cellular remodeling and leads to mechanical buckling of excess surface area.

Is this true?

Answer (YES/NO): YES